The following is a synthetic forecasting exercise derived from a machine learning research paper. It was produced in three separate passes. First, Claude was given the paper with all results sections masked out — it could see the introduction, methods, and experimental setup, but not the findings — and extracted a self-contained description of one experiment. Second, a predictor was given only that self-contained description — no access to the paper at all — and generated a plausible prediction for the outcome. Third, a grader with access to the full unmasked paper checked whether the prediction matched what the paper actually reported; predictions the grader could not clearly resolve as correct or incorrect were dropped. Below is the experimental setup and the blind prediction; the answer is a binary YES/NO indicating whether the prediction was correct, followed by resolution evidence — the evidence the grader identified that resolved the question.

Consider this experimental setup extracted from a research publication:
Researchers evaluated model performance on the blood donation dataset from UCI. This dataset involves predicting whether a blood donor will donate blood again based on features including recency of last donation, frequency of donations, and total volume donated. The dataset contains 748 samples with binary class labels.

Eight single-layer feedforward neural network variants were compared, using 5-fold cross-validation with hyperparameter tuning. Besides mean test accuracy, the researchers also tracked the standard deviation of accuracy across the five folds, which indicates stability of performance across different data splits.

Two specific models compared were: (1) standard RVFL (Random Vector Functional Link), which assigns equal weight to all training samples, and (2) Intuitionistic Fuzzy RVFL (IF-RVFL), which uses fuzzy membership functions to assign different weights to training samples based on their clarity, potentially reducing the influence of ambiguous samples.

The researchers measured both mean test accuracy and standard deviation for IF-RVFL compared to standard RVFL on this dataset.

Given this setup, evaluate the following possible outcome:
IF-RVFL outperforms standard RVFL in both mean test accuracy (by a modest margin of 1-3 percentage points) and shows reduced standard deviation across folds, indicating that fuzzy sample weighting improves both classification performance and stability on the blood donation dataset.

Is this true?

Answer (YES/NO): NO